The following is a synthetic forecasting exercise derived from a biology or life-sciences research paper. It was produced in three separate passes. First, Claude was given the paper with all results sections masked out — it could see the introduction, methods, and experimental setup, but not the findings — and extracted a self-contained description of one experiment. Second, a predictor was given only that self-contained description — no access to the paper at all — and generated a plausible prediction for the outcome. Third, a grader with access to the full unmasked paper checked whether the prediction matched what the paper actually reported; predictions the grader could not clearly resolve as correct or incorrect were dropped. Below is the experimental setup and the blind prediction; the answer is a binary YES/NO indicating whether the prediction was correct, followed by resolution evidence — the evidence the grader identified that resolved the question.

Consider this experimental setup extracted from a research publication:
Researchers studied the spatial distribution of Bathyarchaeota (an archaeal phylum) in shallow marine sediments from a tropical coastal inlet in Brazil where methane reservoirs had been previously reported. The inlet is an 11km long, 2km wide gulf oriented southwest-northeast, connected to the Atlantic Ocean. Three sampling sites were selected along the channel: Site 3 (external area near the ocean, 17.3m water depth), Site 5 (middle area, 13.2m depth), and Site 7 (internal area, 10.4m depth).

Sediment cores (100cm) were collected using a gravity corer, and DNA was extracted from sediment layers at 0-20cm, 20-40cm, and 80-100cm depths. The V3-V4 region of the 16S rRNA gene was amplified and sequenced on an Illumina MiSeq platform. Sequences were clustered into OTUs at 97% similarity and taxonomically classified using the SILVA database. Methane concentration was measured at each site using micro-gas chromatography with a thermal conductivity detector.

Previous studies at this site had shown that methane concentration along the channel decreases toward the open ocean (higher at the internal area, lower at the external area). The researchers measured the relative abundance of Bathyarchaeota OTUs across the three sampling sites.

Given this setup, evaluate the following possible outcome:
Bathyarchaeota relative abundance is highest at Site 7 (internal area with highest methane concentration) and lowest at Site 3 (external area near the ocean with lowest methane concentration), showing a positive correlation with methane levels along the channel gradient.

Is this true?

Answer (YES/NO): NO